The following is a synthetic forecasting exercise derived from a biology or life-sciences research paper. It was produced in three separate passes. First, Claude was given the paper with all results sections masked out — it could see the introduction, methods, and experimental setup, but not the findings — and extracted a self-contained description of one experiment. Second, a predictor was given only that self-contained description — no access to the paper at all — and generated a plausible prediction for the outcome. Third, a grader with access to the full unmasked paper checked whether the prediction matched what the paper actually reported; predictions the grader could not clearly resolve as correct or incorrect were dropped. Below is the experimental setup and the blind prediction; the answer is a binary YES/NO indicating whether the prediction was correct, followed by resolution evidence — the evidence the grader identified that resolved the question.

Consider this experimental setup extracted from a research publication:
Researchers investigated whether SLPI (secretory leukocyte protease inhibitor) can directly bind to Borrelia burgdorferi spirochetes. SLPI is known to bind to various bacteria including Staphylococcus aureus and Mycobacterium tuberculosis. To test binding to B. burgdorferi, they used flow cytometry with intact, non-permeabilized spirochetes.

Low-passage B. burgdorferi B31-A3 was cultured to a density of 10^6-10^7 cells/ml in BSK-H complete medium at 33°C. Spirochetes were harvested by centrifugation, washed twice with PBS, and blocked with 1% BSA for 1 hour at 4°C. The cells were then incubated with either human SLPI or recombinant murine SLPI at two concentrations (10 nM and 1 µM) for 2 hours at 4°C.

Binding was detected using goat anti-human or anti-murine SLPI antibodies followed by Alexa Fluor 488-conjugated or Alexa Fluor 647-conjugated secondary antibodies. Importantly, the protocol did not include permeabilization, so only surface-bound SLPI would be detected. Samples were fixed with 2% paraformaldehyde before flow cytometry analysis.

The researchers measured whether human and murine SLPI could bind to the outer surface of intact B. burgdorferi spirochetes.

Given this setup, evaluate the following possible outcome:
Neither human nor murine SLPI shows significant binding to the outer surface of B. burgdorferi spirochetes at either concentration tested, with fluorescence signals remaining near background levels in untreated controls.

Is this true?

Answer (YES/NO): NO